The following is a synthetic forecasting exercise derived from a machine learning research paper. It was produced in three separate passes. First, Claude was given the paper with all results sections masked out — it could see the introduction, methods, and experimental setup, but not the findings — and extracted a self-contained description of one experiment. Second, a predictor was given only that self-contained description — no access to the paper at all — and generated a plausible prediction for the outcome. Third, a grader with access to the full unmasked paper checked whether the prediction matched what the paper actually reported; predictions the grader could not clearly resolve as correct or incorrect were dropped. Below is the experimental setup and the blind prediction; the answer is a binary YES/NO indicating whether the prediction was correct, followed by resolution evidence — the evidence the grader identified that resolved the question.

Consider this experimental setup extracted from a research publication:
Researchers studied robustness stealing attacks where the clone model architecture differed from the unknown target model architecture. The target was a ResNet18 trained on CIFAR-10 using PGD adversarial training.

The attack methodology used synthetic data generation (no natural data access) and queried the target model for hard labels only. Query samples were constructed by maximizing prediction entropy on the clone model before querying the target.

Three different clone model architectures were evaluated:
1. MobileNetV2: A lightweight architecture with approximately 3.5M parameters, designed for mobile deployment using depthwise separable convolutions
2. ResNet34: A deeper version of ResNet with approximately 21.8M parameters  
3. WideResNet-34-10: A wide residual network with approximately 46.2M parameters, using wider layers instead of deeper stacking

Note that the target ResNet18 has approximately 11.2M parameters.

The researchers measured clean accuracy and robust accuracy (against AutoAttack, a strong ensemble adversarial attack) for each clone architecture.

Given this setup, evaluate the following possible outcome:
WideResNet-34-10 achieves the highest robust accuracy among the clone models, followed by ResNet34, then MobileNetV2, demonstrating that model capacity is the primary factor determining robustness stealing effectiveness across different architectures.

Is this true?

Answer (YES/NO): NO